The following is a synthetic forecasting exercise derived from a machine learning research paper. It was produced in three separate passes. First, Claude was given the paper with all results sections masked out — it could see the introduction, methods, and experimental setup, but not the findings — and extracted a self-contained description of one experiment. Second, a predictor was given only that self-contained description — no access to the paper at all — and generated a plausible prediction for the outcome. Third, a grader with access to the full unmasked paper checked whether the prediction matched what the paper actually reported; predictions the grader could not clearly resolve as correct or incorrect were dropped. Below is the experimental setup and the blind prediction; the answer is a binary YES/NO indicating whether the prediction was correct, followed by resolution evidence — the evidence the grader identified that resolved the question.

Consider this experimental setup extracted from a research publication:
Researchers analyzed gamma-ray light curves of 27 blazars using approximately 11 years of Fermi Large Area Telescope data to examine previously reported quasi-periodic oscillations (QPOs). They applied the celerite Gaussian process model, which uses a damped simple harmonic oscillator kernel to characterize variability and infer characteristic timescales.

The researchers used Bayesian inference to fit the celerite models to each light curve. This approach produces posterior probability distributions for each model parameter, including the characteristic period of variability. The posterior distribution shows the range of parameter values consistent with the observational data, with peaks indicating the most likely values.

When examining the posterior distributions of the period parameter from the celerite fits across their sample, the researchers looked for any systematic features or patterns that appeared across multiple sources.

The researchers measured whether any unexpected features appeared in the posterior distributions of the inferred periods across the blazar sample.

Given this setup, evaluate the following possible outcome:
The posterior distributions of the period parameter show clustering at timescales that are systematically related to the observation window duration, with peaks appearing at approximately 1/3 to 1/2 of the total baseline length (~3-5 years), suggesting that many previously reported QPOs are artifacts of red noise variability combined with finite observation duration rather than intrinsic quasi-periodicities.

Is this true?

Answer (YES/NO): NO